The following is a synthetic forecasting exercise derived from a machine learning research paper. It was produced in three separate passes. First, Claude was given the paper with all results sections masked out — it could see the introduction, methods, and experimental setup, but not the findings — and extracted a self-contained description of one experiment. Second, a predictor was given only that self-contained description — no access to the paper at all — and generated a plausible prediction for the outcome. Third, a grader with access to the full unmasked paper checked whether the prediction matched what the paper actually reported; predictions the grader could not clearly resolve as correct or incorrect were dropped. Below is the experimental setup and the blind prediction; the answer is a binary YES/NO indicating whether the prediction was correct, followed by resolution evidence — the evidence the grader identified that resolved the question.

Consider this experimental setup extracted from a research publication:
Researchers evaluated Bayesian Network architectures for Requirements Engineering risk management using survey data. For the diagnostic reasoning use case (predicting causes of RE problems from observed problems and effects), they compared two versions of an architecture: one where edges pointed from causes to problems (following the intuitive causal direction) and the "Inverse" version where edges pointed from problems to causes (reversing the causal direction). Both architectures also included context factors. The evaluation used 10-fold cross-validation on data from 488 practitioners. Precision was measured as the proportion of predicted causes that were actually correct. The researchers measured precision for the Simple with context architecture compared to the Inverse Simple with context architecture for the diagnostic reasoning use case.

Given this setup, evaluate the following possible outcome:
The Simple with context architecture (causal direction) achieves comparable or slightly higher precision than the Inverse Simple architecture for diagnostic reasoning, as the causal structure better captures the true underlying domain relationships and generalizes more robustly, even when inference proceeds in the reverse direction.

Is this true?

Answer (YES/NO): NO